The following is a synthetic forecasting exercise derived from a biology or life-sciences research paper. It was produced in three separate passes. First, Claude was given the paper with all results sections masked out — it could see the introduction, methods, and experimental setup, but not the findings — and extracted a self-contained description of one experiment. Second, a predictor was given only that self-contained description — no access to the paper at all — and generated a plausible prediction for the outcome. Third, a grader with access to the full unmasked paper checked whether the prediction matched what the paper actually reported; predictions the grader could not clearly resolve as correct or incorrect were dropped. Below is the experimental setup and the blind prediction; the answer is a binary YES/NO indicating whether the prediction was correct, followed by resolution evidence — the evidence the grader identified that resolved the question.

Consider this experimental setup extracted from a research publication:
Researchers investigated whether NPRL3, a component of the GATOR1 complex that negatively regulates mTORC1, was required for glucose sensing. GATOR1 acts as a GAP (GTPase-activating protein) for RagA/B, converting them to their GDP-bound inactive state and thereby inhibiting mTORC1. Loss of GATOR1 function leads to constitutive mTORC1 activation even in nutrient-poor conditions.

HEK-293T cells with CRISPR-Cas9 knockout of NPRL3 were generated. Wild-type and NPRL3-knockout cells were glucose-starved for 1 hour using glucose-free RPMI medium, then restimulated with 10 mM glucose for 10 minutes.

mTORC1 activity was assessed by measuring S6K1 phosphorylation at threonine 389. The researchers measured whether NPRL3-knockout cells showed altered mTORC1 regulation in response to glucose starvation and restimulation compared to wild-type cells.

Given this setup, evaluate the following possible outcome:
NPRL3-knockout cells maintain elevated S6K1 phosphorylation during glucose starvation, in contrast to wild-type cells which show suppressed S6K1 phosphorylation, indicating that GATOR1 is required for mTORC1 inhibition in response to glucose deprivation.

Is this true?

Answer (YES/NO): YES